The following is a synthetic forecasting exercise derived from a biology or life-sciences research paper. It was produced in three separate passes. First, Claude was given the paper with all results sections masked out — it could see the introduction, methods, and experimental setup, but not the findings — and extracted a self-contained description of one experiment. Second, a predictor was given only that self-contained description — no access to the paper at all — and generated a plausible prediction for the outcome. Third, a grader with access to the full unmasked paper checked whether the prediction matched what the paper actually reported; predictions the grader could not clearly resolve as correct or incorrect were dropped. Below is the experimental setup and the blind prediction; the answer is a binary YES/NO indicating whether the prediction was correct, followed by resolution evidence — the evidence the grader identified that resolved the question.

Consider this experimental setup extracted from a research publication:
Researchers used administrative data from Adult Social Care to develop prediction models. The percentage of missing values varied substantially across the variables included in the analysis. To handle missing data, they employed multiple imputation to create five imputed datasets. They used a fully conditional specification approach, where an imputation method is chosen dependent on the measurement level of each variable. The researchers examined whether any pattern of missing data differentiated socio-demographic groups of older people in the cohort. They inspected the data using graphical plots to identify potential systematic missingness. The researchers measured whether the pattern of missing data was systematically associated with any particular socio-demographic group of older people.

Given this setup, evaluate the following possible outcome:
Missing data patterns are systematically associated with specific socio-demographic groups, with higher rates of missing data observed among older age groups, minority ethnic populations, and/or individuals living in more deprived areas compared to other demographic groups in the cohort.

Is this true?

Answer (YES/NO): NO